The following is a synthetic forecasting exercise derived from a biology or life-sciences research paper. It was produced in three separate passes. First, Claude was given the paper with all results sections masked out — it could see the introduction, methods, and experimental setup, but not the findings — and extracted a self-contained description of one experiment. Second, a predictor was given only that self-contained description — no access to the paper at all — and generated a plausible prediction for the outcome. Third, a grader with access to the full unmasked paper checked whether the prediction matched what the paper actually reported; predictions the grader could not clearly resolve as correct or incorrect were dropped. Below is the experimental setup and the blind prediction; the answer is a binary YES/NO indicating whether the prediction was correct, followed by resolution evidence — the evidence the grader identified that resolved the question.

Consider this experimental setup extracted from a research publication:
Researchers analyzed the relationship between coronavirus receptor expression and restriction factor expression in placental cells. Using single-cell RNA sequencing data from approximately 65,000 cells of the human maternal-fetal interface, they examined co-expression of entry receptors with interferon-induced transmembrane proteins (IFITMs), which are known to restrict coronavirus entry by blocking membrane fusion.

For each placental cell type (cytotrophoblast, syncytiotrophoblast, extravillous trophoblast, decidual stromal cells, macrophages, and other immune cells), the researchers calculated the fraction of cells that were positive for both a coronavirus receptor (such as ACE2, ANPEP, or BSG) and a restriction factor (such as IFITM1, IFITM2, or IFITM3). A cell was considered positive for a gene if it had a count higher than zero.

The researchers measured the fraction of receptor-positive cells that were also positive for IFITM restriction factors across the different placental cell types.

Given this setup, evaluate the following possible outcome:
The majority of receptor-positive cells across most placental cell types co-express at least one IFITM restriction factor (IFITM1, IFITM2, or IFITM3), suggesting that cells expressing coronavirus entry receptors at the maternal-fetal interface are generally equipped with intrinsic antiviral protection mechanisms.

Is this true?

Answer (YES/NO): NO